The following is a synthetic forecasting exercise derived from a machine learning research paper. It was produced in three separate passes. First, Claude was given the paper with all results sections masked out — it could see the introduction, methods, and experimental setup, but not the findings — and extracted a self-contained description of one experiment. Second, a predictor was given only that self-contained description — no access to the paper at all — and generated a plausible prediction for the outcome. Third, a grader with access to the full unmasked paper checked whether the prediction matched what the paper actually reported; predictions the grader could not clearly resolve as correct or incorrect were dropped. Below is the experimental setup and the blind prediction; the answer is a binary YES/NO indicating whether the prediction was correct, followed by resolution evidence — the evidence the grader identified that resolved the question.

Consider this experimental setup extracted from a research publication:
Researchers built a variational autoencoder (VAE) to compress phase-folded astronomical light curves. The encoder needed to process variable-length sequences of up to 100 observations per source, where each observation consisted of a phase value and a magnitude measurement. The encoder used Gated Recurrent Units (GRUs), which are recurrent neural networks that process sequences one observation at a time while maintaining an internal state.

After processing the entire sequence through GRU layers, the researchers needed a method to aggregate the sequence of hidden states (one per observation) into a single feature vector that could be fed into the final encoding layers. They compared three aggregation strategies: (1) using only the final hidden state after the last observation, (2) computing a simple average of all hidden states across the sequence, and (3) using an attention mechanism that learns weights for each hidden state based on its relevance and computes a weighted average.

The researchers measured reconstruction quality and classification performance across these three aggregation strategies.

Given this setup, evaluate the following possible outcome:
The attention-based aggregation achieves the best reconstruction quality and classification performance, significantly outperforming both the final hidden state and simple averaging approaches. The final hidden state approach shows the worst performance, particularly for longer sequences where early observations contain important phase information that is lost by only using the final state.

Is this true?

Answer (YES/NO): NO